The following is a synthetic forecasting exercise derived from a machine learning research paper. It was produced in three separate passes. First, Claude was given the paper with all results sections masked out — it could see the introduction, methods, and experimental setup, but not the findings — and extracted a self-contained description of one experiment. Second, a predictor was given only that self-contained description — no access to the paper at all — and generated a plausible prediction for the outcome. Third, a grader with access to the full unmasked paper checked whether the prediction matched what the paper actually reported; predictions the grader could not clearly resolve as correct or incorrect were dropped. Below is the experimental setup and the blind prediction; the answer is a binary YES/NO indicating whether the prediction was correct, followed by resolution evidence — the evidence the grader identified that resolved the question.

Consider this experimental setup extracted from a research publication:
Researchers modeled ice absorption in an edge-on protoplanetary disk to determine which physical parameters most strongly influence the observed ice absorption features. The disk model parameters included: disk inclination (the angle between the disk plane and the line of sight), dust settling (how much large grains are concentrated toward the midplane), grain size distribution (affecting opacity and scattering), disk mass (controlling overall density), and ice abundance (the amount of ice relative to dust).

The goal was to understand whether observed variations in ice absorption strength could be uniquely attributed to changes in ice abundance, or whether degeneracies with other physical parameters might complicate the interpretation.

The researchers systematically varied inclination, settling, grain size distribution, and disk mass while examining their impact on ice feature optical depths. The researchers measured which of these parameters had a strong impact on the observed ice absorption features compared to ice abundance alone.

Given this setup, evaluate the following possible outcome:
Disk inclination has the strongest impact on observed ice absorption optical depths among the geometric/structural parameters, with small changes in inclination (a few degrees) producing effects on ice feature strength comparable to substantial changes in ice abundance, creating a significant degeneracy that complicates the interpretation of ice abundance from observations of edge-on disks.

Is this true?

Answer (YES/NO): NO